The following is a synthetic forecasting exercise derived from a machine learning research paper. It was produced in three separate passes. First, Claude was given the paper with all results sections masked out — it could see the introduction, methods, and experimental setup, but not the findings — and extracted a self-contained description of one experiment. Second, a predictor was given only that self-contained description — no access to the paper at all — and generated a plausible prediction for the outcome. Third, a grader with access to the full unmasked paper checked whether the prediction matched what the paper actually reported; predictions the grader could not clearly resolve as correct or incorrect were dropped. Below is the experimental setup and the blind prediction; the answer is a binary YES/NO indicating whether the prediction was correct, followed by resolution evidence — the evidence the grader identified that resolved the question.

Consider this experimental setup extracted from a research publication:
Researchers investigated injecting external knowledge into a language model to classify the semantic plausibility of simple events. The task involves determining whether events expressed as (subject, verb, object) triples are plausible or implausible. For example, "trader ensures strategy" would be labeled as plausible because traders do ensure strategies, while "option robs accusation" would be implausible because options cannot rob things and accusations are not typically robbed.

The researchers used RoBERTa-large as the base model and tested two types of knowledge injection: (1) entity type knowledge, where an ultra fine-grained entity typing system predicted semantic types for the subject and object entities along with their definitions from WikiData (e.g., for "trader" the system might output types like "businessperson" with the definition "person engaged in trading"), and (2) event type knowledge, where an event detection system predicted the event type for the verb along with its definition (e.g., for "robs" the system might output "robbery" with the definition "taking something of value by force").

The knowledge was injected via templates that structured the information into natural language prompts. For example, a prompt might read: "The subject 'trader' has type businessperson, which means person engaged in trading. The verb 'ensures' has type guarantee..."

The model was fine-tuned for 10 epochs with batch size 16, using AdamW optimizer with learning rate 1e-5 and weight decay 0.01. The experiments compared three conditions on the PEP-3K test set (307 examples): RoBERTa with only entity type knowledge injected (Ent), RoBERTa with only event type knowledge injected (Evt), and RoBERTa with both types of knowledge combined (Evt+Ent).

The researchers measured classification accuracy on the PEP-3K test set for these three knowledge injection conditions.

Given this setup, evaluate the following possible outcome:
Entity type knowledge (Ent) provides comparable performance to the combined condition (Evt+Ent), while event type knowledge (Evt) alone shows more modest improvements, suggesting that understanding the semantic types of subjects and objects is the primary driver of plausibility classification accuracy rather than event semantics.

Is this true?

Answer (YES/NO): NO